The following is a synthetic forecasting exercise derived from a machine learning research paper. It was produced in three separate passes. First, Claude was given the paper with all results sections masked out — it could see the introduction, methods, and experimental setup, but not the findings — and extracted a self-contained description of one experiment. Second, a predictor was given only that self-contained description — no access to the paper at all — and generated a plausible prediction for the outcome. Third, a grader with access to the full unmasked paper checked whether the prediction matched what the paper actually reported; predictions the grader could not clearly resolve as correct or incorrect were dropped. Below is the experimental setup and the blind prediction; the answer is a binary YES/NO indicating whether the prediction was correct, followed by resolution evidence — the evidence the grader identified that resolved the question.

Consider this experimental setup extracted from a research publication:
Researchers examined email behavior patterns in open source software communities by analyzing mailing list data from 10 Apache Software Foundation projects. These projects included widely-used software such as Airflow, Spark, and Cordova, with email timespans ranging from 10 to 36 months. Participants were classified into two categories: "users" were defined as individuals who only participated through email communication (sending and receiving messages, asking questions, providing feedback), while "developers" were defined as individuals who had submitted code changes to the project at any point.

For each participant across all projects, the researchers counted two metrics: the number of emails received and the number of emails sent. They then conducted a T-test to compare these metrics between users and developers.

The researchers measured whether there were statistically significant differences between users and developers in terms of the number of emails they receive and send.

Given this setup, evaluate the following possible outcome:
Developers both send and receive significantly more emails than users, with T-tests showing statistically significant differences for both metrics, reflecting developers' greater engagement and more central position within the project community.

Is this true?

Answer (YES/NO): YES